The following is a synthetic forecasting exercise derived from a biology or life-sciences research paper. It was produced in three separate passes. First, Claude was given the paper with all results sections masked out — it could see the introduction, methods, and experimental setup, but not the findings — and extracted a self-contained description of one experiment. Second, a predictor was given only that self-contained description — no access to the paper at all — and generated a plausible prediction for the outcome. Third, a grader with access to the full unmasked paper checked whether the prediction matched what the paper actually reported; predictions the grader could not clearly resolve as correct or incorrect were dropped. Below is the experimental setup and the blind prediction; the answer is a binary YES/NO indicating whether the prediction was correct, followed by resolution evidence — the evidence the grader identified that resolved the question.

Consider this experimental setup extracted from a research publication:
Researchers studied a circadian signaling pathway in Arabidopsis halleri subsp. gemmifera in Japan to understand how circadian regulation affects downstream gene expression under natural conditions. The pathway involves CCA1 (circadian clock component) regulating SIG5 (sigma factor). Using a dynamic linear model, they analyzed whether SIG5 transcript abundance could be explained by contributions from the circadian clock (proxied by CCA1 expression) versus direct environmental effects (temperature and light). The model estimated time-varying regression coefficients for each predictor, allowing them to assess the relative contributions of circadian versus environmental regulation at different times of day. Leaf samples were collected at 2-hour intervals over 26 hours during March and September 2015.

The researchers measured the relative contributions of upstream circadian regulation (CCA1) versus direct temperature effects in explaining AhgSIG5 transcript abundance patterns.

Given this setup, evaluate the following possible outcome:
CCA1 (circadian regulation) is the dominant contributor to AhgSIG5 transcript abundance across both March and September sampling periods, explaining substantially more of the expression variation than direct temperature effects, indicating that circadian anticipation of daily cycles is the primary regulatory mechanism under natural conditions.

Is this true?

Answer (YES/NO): NO